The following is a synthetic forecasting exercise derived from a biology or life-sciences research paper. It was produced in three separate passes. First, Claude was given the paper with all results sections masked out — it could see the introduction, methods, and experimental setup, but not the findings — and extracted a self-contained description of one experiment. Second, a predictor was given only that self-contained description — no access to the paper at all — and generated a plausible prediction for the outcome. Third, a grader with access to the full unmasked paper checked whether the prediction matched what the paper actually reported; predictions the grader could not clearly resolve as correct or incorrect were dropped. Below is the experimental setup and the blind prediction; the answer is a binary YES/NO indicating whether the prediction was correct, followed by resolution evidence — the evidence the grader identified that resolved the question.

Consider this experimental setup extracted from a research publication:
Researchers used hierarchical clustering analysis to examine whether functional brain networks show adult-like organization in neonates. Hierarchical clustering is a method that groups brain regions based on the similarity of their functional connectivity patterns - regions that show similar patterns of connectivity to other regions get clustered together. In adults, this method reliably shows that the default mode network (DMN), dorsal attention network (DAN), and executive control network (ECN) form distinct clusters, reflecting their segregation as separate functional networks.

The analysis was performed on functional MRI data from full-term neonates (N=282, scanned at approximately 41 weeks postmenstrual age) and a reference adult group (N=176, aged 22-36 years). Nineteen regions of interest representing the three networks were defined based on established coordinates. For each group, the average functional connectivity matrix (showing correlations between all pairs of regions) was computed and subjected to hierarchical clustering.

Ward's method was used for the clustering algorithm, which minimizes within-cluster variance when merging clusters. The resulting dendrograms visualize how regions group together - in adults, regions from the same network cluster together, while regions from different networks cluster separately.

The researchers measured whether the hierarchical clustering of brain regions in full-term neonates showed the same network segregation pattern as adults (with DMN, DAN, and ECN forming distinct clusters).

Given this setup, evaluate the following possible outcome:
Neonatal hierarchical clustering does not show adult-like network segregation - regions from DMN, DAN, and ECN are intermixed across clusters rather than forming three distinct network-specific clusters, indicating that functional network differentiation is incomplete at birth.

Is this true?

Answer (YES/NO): YES